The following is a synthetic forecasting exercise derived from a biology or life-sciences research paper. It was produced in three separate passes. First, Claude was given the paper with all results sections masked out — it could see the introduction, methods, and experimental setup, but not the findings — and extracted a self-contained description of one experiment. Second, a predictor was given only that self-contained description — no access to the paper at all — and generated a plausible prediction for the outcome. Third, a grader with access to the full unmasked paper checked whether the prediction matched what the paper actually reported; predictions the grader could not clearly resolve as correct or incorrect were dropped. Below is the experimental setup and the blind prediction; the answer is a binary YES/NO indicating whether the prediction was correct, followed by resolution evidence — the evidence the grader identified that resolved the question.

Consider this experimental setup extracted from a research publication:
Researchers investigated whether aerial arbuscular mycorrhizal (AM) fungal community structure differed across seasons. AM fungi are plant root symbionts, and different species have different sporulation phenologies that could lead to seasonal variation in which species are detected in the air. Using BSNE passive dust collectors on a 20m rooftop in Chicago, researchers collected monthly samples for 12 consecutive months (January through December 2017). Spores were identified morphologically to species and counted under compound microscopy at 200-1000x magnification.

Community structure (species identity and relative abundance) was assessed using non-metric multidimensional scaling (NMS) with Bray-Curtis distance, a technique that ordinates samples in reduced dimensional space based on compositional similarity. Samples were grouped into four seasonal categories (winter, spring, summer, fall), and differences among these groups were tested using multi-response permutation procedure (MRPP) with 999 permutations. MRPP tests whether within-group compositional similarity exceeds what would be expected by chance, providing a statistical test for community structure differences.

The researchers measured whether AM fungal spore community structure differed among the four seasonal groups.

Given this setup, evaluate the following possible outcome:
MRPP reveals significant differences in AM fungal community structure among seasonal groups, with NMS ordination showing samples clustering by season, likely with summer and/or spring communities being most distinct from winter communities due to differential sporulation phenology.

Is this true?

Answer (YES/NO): NO